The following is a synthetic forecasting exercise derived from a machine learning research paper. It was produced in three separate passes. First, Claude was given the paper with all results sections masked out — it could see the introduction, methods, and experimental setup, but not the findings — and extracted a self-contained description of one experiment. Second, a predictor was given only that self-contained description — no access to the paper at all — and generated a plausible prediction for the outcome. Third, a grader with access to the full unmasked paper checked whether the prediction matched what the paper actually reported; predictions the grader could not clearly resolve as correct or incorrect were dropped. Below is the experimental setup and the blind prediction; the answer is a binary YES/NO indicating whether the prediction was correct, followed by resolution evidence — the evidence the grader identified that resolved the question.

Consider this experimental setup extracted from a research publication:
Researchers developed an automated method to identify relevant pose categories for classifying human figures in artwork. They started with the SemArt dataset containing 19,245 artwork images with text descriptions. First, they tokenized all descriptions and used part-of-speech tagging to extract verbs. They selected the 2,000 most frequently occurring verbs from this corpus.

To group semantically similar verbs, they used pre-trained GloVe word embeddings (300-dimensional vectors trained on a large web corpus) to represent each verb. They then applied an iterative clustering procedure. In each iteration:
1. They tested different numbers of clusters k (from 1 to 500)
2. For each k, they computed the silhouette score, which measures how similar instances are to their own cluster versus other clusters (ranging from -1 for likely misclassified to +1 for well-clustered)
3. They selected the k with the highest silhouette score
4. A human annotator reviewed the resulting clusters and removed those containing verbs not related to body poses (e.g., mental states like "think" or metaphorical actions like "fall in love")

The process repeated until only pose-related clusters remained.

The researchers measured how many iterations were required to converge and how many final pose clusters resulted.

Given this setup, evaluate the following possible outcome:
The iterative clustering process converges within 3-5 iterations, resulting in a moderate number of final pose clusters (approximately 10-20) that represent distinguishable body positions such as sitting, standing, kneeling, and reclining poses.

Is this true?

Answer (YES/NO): NO